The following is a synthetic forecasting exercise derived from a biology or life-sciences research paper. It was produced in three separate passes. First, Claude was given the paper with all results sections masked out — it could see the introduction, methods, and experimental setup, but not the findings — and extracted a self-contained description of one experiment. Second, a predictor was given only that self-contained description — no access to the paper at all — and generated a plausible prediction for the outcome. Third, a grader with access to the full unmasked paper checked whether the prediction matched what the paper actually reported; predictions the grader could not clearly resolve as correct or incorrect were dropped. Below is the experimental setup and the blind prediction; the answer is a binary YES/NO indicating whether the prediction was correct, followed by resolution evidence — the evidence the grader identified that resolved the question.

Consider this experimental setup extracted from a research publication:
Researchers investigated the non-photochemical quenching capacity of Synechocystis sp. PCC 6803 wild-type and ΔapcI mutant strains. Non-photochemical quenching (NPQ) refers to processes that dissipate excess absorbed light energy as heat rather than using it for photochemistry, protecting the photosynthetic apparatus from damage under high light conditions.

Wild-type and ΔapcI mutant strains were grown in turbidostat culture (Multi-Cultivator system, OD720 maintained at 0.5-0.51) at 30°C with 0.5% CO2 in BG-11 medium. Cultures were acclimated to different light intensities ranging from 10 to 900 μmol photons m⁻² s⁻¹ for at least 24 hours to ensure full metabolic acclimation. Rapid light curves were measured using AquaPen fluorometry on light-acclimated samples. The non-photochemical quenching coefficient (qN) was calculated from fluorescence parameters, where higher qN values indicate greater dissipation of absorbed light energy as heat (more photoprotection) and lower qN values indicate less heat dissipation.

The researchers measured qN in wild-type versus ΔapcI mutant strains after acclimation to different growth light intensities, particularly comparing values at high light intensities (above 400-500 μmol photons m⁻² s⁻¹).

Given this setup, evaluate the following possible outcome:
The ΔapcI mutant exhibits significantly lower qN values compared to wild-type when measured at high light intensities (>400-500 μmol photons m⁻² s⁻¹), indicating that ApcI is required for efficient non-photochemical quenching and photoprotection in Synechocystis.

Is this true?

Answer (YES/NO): NO